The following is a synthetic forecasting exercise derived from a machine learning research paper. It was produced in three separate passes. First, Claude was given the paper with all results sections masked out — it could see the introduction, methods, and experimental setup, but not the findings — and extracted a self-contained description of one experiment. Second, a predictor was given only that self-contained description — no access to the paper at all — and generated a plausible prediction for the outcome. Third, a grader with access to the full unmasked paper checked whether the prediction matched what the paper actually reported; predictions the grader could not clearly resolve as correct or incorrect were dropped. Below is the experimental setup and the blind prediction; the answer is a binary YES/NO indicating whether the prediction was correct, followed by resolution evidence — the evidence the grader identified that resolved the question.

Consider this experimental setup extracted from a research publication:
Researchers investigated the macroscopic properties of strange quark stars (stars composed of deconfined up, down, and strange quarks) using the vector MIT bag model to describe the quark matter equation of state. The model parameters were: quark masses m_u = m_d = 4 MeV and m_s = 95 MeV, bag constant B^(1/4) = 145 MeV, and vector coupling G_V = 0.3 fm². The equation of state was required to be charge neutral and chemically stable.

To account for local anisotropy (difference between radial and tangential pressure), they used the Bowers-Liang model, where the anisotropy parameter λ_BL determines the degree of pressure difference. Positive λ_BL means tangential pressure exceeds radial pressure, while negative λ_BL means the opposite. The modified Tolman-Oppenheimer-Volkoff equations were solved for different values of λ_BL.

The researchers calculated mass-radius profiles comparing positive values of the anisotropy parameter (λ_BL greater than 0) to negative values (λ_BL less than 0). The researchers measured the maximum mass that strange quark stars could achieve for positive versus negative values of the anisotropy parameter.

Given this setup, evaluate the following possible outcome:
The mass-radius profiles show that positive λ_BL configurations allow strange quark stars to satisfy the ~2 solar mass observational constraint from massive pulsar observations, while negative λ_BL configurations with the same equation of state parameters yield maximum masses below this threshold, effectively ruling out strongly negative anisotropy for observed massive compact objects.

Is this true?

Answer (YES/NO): NO